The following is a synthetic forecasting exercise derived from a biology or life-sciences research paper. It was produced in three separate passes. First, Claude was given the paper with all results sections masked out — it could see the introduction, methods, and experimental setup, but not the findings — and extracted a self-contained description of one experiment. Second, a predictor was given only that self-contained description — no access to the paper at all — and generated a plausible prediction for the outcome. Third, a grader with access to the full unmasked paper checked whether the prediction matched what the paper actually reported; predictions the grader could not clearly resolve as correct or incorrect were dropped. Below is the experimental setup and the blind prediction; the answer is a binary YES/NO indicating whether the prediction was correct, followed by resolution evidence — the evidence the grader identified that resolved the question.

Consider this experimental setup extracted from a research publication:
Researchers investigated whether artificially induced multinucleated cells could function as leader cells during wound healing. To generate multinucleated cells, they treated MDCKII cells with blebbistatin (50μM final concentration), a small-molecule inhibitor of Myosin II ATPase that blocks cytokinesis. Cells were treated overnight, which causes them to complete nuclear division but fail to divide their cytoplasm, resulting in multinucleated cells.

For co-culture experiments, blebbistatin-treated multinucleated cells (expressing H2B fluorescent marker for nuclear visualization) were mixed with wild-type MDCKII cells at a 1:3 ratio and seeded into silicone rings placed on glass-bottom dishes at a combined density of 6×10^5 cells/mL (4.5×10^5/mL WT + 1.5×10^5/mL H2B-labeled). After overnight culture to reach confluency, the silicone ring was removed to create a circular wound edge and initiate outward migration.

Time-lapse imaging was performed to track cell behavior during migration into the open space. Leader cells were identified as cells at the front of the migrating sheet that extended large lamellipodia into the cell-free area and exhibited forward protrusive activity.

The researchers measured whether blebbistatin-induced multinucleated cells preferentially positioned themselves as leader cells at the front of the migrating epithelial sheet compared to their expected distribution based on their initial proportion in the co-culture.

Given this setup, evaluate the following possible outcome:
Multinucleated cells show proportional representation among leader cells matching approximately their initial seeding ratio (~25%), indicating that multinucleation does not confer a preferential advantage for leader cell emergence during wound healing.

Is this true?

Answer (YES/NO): NO